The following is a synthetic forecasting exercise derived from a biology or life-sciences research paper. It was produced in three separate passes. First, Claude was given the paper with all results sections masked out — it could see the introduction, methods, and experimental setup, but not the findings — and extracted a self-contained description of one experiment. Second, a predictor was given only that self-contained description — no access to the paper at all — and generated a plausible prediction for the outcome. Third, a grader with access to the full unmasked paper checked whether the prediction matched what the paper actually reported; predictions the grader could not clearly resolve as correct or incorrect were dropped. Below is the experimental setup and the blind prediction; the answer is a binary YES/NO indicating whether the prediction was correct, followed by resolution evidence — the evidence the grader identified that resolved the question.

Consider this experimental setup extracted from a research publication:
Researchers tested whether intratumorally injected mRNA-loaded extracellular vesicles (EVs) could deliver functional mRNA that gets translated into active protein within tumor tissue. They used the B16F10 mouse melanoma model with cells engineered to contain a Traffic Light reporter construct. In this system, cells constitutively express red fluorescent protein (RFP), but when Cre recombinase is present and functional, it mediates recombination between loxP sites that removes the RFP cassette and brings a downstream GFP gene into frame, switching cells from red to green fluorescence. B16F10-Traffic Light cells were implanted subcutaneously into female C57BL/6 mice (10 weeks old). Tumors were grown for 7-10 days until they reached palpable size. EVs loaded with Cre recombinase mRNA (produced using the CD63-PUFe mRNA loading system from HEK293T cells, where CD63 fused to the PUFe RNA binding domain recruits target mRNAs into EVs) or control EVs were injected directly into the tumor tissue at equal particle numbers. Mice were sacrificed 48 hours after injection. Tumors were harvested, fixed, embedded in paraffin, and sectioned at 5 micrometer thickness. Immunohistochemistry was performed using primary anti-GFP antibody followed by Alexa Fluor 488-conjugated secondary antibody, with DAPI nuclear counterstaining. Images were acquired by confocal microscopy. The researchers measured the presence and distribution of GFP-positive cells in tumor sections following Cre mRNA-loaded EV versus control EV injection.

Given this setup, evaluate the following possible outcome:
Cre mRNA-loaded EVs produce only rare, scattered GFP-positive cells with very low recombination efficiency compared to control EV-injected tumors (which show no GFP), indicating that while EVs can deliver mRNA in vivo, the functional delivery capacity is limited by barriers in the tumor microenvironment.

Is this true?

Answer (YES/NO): NO